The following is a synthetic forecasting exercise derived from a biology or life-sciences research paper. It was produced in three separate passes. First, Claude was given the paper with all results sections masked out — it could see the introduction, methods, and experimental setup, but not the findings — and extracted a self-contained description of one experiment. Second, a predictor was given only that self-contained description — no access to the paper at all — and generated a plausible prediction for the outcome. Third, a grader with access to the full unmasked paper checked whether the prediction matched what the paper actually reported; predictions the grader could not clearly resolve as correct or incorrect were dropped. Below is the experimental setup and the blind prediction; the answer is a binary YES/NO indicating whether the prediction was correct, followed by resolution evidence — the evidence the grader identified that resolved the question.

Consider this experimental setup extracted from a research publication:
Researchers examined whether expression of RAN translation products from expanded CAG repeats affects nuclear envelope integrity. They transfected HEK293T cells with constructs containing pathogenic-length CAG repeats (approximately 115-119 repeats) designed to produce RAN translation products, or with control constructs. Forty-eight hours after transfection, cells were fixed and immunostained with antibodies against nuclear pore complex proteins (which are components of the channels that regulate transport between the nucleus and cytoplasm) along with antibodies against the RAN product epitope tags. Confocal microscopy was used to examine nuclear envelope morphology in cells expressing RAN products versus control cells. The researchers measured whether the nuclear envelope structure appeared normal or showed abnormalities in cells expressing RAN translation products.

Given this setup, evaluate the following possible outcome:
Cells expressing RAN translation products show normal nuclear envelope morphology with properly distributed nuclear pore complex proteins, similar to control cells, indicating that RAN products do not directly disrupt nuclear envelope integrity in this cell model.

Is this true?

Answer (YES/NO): NO